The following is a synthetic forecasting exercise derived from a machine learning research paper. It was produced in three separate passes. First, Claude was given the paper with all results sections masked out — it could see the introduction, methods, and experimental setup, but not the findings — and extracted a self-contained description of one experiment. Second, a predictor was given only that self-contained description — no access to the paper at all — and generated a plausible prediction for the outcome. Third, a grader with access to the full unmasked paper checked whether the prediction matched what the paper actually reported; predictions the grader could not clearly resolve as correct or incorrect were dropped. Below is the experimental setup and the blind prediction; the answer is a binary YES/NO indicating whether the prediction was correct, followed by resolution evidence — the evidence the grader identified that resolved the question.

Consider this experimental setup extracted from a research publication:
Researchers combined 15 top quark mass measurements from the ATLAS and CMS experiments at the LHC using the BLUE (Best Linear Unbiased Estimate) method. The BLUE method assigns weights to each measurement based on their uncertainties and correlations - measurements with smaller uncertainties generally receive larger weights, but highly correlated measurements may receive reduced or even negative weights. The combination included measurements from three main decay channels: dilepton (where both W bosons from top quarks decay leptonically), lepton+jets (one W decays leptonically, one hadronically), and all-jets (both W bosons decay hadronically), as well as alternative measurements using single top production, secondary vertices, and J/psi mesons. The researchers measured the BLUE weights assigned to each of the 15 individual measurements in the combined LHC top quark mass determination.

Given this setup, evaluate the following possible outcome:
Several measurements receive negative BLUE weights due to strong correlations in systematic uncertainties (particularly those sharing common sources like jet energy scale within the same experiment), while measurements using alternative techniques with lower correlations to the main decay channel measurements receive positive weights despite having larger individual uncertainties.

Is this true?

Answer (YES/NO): YES